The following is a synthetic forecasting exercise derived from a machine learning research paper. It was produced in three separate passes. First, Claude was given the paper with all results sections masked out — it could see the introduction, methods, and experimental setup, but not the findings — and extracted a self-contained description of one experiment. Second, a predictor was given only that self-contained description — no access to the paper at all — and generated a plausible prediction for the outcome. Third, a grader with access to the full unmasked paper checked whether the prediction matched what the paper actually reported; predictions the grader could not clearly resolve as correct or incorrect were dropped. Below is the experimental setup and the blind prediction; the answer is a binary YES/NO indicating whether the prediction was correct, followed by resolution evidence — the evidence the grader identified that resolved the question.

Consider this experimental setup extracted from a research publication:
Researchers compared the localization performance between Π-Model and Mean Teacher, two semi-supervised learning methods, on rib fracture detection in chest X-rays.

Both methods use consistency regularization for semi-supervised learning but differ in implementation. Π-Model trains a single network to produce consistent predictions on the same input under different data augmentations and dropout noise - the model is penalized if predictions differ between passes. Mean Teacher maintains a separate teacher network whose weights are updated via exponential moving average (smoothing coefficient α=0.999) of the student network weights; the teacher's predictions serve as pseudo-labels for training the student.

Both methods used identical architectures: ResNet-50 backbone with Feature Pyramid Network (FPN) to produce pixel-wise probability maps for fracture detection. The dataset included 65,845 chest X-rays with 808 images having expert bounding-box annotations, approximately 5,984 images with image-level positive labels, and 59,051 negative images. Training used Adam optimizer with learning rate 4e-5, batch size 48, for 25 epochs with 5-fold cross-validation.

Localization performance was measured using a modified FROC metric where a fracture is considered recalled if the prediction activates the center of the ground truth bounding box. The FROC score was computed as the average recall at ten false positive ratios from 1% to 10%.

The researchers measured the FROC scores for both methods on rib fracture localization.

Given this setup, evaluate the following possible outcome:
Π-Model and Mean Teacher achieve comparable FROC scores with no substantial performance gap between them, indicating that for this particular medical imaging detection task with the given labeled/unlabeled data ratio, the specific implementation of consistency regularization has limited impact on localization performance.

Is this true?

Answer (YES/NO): NO